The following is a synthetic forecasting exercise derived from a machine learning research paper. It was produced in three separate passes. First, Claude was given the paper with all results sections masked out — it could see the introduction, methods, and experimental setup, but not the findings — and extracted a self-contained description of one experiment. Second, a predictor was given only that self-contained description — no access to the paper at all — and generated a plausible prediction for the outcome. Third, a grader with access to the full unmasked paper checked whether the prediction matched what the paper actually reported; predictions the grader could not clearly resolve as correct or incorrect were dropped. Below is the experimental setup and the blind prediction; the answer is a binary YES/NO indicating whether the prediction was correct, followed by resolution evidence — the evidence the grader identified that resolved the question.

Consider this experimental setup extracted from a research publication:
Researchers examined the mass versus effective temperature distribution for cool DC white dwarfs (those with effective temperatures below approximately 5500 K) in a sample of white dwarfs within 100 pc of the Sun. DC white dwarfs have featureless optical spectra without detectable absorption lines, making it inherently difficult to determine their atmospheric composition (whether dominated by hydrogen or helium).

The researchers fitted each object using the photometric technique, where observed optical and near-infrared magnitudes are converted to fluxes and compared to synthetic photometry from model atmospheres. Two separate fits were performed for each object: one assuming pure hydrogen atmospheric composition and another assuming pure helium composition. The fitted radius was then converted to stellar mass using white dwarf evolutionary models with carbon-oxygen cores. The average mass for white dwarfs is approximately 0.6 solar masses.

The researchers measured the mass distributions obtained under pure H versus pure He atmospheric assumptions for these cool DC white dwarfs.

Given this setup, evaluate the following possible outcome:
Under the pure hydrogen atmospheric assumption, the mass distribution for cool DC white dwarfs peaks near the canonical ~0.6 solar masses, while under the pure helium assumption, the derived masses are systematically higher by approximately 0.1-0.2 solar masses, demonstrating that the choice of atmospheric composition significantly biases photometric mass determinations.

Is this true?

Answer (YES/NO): NO